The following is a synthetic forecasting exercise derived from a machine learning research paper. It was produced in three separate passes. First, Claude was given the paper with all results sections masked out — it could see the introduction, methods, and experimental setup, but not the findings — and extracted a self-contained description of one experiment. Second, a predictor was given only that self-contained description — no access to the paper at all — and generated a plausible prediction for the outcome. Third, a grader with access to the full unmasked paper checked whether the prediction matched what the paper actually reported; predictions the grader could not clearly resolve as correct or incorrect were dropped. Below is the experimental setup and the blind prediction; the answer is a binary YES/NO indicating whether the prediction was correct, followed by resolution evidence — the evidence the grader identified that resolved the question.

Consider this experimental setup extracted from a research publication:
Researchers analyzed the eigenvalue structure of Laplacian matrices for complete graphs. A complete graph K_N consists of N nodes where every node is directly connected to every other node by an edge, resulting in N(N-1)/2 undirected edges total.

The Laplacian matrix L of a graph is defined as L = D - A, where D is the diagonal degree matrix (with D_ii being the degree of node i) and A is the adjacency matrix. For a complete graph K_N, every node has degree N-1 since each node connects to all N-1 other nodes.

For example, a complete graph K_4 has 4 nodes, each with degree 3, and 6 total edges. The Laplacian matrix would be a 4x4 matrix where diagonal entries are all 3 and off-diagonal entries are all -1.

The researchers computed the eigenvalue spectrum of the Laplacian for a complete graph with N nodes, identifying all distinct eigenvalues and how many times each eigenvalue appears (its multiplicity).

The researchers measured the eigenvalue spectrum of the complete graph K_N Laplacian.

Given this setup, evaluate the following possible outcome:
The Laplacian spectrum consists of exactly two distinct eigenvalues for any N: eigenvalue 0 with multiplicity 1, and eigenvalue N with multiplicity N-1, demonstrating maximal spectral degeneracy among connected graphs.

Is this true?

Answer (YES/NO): YES